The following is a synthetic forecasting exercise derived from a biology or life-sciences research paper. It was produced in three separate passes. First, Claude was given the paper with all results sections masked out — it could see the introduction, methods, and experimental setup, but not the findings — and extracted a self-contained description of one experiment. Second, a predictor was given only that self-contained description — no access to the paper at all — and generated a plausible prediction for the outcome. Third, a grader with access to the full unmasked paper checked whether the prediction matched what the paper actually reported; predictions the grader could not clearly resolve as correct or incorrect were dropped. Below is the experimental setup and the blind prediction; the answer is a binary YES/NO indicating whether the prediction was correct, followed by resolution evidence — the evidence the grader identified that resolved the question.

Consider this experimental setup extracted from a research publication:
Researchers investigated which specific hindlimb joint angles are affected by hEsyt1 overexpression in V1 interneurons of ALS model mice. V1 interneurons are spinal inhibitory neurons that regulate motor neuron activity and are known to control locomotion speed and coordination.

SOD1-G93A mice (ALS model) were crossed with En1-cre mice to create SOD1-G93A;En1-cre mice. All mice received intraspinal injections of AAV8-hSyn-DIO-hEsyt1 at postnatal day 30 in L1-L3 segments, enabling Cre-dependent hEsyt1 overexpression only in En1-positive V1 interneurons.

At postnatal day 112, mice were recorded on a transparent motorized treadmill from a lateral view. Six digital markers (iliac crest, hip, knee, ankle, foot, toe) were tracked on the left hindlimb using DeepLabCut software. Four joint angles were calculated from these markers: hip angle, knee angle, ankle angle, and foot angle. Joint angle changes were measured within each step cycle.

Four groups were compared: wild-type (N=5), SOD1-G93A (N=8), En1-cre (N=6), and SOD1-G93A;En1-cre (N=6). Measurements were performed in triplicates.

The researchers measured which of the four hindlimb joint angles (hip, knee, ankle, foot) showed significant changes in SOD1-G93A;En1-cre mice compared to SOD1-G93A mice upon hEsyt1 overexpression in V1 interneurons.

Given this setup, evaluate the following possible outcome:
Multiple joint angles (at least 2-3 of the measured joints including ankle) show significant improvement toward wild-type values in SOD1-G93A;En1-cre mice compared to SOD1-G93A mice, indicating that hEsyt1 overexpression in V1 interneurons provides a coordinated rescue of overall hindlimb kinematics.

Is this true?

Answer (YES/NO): YES